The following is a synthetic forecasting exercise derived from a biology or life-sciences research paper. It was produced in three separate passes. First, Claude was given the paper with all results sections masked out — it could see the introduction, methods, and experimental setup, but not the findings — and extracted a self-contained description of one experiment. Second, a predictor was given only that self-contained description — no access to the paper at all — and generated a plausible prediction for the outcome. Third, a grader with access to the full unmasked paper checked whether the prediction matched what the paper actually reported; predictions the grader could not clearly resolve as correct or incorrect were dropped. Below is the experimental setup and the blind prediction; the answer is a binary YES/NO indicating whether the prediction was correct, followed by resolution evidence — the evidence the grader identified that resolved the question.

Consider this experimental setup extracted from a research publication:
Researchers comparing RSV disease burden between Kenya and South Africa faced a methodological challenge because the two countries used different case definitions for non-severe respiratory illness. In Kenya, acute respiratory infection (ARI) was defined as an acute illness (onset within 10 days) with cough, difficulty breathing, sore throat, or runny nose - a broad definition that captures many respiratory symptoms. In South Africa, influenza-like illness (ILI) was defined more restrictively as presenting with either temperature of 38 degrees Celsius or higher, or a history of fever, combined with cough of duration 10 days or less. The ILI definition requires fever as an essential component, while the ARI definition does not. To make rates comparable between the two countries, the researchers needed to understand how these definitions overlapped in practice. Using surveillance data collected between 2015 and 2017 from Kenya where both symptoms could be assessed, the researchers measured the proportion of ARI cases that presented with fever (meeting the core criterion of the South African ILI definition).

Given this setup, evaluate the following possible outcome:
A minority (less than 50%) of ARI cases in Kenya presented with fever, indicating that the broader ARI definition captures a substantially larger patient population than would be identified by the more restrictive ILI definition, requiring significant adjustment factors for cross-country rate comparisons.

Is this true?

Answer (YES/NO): YES